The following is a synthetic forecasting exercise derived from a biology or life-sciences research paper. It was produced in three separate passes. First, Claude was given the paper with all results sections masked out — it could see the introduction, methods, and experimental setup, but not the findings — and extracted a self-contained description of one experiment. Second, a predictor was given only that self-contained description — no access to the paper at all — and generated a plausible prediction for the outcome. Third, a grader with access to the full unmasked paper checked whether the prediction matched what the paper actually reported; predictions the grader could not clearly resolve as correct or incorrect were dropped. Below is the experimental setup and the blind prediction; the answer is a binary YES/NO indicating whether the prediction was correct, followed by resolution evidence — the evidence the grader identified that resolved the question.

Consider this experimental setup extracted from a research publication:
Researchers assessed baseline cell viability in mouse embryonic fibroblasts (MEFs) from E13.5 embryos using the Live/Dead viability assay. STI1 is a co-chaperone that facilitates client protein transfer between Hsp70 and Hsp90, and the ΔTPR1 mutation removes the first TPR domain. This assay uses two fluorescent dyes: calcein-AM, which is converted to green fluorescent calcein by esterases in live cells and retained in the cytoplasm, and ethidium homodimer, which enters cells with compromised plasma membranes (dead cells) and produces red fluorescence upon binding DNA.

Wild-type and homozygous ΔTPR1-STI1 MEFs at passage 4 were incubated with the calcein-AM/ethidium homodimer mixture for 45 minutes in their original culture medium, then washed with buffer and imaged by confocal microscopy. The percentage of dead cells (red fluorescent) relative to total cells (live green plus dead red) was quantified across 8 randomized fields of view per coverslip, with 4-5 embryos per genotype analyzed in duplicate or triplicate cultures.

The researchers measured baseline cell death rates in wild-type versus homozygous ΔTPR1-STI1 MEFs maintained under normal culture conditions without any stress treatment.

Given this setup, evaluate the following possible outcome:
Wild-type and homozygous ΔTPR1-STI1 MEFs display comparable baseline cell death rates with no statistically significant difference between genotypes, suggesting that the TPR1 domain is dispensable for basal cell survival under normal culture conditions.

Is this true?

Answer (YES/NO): NO